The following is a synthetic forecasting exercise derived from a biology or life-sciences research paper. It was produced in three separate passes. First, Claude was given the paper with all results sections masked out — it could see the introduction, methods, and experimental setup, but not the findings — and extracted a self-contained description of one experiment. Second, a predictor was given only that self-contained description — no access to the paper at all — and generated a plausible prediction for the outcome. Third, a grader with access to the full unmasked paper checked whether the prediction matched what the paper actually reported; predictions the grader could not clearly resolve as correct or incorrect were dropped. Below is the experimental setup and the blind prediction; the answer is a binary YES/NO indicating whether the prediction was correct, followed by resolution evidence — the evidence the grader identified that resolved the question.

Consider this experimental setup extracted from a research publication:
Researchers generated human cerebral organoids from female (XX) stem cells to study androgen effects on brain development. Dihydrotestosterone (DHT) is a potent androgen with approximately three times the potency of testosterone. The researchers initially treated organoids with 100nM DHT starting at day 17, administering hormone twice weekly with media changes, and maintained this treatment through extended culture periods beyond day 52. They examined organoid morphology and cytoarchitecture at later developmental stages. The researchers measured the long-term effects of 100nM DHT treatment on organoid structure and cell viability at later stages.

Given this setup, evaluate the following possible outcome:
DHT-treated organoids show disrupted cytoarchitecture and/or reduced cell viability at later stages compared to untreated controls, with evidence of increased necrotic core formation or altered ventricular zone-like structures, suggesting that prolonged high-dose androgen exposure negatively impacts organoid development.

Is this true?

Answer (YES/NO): YES